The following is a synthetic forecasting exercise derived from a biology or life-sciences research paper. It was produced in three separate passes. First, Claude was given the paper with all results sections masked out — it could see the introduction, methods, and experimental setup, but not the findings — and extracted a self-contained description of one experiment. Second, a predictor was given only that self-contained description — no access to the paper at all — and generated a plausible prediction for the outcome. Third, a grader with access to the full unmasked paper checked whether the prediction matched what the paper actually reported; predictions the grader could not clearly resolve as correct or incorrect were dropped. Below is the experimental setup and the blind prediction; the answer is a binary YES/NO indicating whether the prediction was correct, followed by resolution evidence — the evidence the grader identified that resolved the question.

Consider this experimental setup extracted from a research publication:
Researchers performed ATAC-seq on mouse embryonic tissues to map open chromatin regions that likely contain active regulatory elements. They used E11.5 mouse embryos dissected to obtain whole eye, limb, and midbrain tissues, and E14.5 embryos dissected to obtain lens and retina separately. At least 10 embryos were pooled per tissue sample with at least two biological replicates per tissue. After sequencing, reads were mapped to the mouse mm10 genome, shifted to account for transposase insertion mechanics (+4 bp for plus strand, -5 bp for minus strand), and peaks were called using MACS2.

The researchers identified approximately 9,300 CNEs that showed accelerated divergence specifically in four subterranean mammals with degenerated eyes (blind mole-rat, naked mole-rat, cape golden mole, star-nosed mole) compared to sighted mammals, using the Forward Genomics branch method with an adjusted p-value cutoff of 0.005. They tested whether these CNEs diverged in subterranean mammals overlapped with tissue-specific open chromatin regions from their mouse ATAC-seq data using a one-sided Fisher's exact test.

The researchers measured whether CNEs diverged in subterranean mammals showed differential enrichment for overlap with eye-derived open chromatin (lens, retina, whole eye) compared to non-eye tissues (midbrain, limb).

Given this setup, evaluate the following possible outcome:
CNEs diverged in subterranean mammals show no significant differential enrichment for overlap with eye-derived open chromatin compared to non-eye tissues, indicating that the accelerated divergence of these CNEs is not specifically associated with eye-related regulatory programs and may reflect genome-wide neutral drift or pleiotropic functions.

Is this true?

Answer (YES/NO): NO